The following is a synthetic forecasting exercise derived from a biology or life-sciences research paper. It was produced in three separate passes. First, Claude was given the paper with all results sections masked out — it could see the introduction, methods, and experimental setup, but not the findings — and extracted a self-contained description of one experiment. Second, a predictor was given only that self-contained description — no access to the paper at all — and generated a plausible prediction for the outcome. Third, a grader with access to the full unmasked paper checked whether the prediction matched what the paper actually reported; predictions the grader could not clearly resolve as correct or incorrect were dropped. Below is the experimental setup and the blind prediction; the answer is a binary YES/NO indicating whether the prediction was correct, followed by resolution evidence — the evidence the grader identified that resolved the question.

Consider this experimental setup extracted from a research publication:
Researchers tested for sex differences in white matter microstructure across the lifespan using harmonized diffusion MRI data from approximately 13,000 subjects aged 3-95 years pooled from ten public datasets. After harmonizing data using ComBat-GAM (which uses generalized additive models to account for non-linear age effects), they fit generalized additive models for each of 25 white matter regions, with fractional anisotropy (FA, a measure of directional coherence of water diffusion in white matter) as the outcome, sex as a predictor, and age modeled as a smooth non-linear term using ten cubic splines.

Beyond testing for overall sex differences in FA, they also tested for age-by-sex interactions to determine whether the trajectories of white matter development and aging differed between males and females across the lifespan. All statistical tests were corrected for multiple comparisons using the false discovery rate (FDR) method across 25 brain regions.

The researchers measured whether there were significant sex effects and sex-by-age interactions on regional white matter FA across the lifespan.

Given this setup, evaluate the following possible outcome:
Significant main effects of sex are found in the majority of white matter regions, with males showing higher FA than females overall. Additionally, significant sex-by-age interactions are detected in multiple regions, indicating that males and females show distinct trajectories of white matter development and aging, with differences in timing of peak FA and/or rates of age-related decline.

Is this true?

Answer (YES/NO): NO